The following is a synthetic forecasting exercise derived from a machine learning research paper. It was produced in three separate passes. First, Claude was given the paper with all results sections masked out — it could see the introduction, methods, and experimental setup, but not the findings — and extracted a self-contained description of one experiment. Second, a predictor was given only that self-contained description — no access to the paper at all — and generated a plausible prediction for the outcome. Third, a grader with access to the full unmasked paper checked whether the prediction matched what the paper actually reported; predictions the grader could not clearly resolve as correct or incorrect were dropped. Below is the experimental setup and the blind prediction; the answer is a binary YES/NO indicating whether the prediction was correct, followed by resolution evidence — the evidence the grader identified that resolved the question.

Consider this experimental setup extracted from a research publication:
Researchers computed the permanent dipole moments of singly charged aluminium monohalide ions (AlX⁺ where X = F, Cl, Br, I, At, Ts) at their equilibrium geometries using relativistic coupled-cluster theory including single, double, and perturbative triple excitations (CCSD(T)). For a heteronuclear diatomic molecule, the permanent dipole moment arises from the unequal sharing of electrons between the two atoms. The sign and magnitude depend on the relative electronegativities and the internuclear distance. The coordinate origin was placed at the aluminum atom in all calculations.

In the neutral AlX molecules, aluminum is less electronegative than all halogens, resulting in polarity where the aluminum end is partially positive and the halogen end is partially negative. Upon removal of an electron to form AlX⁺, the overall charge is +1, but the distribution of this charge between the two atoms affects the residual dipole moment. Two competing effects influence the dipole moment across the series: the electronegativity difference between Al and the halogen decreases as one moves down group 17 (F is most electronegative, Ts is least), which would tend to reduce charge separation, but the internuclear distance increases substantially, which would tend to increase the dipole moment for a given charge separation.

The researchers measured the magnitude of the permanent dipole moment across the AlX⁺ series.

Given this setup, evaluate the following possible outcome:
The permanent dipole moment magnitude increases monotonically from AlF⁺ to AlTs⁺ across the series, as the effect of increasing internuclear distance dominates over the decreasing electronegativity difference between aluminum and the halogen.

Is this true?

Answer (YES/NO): NO